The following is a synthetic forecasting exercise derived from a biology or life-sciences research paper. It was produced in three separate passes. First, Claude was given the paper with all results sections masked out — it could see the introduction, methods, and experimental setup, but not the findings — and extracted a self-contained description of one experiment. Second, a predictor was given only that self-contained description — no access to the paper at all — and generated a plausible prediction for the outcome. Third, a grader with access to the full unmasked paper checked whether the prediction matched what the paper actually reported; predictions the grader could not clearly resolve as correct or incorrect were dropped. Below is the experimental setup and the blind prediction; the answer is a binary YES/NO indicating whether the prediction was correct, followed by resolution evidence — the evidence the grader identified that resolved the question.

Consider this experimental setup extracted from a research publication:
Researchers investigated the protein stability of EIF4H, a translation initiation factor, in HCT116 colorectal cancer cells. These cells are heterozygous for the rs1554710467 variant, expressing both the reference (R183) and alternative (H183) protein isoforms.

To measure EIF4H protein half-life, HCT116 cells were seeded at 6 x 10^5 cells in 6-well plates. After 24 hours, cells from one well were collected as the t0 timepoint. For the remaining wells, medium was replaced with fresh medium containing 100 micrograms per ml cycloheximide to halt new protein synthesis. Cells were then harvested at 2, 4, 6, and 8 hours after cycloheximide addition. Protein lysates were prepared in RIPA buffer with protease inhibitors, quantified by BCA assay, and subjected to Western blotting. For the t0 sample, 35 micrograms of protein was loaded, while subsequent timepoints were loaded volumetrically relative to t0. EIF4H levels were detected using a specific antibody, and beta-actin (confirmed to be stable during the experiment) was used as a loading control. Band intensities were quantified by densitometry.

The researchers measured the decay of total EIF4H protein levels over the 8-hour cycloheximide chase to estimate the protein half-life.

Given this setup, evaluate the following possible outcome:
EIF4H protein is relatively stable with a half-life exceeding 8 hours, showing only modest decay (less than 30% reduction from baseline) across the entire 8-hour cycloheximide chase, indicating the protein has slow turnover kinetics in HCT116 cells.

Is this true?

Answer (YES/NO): NO